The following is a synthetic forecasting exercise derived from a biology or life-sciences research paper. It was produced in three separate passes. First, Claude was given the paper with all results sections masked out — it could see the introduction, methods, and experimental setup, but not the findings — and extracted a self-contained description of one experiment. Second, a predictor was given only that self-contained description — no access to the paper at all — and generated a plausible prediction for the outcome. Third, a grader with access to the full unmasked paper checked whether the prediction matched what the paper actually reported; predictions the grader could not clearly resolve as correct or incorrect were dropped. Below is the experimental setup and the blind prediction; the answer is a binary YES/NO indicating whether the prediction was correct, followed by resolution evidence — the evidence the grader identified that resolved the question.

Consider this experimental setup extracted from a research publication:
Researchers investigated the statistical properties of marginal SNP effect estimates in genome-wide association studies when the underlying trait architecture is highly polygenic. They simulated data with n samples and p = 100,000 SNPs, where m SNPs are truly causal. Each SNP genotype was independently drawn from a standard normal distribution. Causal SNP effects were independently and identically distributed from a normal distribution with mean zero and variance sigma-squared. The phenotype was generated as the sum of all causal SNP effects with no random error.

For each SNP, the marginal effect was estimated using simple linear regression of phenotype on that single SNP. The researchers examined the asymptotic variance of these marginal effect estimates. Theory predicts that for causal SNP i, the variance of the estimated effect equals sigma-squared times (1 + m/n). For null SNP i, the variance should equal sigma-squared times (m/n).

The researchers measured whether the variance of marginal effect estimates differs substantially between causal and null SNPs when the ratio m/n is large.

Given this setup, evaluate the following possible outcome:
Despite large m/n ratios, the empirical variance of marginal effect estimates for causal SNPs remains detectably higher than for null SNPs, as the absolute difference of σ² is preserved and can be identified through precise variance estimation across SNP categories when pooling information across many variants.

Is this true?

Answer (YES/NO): NO